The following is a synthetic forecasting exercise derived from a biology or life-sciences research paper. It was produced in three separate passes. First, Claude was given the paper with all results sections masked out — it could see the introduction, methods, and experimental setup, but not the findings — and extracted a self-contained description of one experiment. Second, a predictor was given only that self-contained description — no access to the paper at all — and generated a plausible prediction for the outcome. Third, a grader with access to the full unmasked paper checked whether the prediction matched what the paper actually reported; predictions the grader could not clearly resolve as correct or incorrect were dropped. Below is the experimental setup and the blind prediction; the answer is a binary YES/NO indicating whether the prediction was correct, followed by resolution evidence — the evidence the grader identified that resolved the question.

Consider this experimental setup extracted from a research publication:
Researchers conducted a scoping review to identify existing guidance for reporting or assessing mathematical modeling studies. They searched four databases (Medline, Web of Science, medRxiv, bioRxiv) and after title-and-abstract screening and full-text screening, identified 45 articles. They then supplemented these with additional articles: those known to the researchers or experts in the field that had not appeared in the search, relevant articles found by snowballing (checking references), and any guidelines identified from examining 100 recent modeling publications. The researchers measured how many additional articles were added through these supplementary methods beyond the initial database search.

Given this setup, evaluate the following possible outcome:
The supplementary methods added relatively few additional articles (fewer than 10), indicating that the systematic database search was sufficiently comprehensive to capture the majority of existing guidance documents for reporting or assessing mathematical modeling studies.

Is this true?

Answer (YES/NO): YES